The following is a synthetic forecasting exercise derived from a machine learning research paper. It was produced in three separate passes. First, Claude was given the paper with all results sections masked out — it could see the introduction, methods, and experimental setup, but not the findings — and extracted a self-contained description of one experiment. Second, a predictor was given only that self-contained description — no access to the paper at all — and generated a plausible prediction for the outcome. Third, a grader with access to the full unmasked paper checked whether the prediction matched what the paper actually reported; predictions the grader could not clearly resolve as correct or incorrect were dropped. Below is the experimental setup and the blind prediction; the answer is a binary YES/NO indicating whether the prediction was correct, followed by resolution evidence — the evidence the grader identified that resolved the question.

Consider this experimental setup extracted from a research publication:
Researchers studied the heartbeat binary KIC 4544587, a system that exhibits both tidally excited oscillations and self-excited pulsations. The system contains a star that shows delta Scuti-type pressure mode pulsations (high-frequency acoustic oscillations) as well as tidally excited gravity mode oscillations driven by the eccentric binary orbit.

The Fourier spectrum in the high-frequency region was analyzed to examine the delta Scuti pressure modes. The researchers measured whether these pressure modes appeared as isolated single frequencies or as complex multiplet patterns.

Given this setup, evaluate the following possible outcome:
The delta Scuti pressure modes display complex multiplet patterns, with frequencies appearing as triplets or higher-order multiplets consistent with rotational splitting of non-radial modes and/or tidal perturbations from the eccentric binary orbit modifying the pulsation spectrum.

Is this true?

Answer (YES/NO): YES